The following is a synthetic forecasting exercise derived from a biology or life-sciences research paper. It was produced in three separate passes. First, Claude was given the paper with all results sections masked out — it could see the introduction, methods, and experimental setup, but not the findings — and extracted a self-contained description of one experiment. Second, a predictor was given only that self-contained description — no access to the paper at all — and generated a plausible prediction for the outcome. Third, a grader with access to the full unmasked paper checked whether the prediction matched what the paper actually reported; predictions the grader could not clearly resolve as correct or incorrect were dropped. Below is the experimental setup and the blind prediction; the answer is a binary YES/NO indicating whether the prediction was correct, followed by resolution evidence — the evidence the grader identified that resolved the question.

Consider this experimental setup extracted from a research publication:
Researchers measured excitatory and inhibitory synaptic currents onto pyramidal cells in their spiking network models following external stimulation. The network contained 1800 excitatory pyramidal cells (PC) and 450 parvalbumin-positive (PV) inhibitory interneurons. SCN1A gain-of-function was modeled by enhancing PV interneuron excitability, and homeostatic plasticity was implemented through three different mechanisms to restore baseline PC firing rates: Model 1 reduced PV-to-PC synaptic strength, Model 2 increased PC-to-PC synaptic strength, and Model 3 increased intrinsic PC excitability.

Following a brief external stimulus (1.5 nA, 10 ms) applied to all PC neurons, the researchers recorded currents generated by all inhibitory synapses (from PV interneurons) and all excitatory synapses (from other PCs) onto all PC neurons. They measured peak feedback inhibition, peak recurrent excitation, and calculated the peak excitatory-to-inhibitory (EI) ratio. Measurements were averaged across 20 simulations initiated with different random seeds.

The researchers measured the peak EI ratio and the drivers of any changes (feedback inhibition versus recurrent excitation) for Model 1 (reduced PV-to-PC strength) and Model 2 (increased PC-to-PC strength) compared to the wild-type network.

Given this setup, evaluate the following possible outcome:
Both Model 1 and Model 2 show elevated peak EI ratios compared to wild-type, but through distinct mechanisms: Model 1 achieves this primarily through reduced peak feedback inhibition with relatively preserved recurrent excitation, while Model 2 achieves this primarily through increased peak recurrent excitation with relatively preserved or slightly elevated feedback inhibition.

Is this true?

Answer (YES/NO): YES